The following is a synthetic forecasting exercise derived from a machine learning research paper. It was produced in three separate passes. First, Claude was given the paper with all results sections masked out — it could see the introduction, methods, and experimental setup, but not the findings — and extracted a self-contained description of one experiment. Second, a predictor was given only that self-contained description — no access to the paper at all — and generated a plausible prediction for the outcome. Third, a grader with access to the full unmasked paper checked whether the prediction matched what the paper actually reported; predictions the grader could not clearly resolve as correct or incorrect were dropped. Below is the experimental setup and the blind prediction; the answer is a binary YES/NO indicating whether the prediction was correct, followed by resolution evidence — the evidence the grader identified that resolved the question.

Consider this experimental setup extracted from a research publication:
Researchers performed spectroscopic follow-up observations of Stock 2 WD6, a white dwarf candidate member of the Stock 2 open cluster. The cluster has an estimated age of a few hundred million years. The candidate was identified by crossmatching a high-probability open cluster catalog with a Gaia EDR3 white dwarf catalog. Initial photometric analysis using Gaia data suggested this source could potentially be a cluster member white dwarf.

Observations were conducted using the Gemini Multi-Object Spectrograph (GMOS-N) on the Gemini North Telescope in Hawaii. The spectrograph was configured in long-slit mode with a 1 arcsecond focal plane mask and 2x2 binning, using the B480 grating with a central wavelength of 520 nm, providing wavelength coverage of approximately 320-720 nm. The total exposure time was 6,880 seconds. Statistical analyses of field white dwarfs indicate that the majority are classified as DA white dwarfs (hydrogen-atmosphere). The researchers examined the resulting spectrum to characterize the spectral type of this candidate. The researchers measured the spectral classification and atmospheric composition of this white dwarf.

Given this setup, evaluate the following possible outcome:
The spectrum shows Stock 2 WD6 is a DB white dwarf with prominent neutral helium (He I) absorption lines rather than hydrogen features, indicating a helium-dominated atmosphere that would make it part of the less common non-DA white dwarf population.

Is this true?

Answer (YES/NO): NO